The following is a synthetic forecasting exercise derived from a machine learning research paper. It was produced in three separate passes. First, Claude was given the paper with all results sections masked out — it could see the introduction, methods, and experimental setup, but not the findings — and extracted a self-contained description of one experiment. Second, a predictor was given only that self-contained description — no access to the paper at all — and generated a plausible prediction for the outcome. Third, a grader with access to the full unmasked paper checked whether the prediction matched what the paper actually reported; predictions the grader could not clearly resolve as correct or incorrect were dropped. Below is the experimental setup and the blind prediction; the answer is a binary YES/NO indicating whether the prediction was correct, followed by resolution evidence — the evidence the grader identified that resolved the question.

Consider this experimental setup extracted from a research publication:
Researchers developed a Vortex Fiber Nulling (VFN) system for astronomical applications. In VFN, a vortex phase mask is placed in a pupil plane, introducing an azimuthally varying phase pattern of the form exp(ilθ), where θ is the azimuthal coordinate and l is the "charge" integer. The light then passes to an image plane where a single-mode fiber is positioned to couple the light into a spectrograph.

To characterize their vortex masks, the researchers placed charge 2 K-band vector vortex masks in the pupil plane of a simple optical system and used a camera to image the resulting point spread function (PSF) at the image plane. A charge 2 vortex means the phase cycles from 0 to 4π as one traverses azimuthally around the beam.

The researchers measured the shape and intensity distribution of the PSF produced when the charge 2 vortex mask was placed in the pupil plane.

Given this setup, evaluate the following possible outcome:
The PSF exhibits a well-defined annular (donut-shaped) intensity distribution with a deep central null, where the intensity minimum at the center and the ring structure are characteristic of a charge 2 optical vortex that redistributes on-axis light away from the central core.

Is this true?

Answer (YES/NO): YES